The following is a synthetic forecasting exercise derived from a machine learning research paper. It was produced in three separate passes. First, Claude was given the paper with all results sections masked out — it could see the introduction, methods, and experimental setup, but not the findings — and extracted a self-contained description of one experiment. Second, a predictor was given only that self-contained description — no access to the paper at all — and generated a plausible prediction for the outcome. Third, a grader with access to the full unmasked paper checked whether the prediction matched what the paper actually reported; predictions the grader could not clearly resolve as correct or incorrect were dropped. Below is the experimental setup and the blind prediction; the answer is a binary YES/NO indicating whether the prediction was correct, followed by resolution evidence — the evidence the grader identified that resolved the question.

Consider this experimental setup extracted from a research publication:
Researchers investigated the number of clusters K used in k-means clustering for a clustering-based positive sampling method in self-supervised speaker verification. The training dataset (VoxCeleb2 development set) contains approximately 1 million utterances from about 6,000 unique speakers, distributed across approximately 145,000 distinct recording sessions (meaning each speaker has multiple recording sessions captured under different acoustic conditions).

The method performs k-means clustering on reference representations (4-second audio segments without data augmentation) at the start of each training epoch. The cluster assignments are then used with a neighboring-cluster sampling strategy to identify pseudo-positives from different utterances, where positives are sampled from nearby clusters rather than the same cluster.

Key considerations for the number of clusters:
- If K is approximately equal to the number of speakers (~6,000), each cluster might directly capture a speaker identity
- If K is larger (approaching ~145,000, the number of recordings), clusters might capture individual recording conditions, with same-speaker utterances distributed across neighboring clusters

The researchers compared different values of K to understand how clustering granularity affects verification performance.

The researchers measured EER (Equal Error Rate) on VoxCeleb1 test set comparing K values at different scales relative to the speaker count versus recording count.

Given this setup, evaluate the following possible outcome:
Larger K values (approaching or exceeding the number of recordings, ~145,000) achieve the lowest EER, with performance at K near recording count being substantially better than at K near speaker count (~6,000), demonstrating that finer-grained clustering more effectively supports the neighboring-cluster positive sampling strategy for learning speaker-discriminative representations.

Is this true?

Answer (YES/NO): NO